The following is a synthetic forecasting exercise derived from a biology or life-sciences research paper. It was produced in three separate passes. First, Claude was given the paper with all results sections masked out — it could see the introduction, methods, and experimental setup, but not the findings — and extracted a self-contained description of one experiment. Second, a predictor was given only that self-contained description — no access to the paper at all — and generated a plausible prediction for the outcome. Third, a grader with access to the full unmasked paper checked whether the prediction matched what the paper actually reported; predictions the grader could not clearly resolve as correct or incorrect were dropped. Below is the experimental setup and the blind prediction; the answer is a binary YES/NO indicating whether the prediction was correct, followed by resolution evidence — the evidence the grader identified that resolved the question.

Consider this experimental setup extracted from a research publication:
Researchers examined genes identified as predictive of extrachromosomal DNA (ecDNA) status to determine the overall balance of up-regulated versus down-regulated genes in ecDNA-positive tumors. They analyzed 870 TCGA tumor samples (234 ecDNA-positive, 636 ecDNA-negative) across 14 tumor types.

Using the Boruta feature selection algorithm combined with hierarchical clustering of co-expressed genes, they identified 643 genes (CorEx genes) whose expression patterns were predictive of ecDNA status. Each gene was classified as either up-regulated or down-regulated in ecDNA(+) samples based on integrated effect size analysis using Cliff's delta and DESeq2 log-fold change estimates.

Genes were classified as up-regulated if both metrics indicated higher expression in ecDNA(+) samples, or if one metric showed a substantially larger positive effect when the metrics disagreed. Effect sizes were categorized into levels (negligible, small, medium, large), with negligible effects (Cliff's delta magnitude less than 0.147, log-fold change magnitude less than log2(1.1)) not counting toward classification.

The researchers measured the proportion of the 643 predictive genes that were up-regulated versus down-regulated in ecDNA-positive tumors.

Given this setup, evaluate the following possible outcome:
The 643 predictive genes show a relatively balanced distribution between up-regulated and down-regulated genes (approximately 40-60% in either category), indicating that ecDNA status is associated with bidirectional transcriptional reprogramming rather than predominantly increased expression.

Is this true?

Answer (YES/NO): YES